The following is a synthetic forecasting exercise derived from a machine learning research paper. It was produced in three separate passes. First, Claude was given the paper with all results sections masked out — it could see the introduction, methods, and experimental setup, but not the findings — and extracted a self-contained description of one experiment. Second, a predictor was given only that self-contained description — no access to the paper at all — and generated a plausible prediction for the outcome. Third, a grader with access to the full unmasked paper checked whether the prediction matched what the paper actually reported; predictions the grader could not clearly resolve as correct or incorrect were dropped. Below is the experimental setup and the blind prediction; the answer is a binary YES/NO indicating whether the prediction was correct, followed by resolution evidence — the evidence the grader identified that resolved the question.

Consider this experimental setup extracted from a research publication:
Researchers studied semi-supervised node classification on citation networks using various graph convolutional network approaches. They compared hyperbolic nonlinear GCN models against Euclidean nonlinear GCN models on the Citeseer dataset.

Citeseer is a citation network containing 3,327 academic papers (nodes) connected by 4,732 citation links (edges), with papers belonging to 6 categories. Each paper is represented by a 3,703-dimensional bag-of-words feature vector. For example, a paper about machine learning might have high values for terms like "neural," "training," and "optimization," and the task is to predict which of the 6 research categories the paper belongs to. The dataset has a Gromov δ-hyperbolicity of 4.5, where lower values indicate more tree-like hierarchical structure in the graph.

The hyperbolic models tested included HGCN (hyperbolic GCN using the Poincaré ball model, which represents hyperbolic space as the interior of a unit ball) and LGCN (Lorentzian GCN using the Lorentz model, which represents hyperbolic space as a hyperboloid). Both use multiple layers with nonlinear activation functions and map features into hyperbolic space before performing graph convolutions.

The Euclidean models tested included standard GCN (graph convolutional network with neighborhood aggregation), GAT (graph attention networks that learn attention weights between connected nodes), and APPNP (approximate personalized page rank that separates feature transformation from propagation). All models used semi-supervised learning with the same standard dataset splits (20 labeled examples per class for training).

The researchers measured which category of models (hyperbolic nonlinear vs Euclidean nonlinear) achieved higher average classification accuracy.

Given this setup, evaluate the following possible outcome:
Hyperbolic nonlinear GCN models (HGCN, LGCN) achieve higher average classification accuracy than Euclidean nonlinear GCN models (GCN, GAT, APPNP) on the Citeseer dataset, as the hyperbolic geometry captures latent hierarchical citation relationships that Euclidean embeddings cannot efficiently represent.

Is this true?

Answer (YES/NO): NO